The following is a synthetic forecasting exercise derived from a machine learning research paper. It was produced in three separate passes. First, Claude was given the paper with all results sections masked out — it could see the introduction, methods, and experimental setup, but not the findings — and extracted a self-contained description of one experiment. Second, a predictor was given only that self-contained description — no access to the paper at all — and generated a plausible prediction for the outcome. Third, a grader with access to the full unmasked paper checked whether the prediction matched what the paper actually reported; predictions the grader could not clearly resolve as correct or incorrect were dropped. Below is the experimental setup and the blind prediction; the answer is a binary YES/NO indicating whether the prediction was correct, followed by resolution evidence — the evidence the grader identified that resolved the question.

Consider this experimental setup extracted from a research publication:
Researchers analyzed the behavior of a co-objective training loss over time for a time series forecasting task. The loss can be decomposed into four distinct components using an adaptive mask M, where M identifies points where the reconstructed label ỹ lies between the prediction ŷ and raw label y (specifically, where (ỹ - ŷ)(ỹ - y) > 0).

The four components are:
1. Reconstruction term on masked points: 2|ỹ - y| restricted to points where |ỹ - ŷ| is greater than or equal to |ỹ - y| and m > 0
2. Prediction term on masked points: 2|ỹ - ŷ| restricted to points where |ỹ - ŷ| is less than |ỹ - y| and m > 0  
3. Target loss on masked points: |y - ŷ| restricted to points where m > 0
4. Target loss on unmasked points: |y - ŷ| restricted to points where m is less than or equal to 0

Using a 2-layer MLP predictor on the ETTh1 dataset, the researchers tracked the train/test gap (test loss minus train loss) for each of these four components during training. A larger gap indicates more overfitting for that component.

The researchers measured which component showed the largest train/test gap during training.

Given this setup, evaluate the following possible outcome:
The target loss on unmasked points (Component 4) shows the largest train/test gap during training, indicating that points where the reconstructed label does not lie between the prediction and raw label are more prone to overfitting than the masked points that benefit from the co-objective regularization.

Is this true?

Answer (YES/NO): NO